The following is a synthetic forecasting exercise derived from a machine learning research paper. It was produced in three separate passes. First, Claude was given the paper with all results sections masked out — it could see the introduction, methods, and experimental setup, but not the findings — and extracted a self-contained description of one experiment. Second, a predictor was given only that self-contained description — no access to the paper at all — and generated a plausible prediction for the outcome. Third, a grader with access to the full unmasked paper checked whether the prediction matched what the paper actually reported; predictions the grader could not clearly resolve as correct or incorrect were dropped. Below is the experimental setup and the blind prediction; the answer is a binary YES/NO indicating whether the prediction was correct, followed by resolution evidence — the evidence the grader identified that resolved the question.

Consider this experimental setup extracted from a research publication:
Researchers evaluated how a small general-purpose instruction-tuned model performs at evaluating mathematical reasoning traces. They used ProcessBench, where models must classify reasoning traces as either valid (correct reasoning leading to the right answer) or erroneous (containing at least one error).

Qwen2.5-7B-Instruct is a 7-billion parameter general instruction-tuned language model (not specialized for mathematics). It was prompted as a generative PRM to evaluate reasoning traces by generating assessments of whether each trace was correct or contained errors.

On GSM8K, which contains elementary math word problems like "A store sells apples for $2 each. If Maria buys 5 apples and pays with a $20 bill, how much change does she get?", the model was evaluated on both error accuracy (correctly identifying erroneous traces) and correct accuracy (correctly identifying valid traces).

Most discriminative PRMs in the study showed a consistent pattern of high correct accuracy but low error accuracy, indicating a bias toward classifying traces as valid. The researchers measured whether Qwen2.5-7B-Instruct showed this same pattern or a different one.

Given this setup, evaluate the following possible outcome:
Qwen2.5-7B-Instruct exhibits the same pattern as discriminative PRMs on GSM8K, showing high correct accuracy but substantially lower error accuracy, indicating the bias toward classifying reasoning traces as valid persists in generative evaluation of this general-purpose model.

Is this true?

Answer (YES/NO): NO